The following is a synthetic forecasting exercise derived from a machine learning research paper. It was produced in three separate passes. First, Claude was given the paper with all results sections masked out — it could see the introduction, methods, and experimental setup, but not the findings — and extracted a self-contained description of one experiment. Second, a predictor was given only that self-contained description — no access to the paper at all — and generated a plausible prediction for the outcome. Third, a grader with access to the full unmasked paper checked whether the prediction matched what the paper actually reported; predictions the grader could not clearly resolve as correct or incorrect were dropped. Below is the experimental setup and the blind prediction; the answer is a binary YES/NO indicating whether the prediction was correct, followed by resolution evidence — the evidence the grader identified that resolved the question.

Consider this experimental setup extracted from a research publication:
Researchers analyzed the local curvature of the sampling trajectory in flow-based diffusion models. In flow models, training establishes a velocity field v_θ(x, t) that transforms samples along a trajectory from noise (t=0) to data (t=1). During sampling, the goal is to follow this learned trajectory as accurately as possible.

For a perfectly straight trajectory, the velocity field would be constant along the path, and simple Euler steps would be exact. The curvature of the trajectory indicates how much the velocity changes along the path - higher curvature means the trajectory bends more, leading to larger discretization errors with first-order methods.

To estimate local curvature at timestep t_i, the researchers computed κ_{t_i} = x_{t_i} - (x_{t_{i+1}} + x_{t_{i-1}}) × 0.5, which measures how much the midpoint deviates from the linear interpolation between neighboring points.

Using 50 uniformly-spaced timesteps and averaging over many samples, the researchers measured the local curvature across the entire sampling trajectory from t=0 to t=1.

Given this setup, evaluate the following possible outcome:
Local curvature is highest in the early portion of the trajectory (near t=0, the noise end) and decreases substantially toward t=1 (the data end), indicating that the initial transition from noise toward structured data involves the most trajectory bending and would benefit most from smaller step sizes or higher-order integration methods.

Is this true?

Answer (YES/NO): NO